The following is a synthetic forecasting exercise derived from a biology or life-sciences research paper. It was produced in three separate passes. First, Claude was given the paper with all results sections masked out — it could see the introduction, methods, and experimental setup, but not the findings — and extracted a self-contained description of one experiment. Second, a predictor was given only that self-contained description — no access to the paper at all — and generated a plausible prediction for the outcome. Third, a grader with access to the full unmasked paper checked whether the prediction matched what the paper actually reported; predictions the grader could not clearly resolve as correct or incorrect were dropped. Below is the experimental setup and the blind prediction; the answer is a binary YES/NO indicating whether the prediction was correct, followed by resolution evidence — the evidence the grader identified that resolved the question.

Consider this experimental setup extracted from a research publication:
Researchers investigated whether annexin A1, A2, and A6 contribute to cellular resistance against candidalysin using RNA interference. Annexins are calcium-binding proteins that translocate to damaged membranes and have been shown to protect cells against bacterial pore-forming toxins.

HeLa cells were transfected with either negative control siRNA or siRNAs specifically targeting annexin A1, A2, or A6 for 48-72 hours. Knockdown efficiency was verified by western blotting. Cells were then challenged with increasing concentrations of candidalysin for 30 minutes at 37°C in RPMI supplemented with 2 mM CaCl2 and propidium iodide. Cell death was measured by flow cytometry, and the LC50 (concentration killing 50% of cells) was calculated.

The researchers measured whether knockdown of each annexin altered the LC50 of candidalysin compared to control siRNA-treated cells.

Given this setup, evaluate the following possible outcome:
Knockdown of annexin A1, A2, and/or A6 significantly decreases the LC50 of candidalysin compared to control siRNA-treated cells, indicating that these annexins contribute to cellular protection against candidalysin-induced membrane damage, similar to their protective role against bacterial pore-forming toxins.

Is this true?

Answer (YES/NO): YES